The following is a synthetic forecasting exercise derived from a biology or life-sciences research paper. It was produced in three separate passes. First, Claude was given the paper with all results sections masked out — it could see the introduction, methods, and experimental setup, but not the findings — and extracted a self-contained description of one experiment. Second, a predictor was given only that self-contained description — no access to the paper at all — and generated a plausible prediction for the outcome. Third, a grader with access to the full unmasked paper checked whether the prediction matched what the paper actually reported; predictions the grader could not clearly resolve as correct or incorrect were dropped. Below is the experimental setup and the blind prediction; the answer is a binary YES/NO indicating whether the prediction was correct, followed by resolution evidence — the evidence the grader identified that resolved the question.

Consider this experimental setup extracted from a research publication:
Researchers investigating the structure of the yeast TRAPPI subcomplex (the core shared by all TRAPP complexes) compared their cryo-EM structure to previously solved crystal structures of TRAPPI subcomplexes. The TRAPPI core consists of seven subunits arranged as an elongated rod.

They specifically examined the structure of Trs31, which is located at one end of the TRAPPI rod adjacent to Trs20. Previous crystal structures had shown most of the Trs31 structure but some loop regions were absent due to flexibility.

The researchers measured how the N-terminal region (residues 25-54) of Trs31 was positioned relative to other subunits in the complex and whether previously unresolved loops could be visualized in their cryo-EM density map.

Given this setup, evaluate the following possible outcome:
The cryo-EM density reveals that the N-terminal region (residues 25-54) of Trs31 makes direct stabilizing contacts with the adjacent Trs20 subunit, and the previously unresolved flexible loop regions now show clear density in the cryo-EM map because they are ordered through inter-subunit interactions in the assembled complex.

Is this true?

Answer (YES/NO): YES